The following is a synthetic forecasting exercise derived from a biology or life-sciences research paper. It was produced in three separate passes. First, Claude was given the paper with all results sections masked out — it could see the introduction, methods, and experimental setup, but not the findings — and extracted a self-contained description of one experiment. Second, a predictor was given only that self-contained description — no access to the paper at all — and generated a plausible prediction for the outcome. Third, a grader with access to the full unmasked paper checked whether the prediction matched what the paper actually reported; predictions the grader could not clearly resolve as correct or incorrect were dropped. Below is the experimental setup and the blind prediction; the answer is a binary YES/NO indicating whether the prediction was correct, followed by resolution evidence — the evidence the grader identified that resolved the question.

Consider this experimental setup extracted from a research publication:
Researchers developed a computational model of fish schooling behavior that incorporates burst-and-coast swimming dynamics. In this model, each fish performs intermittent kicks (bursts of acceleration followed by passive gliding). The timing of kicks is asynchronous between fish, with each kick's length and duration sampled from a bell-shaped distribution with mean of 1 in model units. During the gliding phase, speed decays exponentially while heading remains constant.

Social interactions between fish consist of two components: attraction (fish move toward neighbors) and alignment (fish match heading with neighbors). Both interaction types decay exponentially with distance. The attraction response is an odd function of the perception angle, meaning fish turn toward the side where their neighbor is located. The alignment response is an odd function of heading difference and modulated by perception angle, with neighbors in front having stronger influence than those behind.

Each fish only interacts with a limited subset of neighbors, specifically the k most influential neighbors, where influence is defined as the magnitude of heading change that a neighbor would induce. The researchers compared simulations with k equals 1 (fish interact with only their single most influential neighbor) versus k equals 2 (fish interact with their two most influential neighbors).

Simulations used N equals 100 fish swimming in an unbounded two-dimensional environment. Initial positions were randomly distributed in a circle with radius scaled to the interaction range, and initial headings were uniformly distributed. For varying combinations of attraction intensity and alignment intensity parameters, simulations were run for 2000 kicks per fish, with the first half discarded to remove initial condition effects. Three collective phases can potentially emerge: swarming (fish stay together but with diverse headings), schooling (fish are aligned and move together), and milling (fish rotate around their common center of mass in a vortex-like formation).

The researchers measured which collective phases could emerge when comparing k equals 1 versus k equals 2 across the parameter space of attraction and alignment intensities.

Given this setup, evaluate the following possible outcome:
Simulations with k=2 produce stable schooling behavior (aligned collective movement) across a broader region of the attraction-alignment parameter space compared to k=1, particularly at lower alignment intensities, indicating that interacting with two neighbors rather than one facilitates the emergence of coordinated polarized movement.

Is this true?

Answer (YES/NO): NO